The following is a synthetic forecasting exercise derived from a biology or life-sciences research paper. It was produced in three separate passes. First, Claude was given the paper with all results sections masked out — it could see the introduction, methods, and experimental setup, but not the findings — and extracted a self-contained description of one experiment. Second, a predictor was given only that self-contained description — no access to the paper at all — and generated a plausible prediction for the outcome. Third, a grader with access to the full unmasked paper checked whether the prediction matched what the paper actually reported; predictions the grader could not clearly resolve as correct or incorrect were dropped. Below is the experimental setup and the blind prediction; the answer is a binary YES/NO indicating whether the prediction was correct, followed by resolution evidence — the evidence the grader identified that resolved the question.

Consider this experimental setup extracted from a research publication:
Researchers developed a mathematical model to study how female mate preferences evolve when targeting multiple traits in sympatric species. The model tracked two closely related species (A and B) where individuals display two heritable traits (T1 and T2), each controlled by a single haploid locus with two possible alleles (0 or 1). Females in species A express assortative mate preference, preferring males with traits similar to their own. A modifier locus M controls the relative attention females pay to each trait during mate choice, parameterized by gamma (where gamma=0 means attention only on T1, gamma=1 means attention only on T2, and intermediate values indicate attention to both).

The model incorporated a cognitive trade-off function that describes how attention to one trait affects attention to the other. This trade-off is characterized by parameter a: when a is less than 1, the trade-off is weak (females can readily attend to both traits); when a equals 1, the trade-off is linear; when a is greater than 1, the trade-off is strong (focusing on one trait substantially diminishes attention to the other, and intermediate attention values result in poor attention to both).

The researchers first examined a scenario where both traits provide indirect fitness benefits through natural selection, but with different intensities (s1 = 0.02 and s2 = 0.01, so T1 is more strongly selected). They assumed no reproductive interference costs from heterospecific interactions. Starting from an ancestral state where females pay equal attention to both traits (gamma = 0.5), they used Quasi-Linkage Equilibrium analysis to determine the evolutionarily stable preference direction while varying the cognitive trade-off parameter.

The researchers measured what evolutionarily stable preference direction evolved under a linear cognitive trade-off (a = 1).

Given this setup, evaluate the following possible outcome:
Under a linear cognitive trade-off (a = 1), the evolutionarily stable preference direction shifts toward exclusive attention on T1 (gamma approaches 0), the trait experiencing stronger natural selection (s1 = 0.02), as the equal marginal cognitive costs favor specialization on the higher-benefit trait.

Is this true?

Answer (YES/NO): YES